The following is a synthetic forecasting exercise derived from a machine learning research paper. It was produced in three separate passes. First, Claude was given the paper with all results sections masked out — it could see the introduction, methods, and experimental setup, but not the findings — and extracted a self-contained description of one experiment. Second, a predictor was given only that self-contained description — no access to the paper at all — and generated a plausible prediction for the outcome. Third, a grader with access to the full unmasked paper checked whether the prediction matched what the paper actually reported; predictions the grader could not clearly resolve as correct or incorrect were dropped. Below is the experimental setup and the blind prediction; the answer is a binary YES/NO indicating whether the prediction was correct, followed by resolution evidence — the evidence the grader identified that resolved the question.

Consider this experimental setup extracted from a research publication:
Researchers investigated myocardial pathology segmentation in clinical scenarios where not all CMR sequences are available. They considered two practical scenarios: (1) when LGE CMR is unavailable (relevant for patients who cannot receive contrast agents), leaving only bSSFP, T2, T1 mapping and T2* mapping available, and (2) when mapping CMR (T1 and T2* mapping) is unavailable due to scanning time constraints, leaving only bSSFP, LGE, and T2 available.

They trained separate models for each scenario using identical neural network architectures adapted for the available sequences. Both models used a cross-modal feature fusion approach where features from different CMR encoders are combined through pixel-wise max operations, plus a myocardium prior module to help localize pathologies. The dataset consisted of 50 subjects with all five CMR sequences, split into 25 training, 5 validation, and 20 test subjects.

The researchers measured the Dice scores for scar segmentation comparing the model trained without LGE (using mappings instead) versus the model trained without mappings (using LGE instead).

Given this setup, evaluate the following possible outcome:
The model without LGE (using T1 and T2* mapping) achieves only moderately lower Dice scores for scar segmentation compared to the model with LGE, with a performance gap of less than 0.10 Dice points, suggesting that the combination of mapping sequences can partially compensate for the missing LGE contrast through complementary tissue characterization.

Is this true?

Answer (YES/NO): NO